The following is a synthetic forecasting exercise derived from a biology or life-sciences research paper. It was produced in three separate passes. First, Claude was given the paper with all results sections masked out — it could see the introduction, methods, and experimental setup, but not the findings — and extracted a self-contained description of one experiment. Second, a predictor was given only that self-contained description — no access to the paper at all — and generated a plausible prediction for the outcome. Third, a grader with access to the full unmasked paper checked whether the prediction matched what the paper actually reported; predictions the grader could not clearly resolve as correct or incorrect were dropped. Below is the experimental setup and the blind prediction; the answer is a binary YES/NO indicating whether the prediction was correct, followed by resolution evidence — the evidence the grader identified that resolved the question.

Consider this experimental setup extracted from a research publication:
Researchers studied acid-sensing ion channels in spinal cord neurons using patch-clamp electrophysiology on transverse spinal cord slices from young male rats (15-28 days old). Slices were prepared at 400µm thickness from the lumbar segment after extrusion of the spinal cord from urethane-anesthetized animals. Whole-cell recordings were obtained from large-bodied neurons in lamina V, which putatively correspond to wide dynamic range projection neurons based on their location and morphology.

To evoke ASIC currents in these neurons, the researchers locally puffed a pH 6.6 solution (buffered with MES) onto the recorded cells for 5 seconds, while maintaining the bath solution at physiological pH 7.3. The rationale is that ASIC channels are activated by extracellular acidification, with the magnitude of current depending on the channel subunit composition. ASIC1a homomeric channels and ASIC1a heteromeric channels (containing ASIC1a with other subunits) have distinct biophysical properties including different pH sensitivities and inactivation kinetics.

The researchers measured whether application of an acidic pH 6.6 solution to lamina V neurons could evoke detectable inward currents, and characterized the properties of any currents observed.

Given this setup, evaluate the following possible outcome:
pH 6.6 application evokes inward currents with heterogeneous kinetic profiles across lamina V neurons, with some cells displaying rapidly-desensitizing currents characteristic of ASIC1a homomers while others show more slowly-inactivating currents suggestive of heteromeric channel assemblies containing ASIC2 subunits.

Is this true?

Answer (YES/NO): NO